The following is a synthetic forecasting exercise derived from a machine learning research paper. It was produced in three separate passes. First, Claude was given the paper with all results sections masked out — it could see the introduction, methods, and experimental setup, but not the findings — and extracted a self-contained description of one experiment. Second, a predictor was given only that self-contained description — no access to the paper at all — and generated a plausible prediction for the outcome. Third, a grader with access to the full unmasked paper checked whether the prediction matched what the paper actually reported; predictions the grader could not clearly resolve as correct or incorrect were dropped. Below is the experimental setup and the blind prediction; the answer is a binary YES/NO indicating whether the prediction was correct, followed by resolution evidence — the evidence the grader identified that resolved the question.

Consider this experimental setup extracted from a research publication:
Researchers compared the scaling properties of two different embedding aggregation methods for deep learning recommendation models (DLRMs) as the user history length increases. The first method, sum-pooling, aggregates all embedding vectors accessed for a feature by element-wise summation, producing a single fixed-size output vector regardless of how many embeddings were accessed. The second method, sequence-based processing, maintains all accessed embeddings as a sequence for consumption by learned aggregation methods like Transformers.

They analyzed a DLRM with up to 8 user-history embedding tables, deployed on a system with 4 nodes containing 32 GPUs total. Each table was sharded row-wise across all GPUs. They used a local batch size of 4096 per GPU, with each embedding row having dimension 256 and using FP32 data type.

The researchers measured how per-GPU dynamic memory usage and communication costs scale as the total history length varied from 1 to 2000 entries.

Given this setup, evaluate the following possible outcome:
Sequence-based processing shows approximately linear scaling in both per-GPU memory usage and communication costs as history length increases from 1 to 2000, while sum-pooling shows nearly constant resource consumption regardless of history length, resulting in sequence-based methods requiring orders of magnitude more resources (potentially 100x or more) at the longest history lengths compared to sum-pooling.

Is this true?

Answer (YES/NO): YES